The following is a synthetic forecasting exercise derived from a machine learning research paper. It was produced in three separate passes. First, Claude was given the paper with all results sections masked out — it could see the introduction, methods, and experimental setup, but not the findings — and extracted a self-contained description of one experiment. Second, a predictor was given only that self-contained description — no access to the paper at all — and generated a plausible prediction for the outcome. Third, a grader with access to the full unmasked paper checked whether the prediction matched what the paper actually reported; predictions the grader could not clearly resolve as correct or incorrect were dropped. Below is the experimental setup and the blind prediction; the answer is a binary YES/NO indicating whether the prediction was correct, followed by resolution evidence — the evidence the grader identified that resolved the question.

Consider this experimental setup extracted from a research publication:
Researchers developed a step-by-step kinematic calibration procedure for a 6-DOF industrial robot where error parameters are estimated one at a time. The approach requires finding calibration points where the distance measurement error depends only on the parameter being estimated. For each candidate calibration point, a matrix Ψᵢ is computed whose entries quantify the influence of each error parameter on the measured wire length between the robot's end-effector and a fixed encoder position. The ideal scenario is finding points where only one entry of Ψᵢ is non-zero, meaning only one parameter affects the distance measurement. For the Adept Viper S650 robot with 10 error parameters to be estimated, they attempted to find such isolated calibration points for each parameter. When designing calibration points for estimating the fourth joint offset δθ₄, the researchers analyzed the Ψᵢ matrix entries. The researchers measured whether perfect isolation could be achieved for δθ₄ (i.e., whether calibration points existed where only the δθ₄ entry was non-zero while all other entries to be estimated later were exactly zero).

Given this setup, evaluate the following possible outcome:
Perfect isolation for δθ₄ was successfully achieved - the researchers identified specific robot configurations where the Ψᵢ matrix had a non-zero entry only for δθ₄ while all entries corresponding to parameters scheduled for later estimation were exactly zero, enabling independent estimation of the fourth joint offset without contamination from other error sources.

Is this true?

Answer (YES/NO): NO